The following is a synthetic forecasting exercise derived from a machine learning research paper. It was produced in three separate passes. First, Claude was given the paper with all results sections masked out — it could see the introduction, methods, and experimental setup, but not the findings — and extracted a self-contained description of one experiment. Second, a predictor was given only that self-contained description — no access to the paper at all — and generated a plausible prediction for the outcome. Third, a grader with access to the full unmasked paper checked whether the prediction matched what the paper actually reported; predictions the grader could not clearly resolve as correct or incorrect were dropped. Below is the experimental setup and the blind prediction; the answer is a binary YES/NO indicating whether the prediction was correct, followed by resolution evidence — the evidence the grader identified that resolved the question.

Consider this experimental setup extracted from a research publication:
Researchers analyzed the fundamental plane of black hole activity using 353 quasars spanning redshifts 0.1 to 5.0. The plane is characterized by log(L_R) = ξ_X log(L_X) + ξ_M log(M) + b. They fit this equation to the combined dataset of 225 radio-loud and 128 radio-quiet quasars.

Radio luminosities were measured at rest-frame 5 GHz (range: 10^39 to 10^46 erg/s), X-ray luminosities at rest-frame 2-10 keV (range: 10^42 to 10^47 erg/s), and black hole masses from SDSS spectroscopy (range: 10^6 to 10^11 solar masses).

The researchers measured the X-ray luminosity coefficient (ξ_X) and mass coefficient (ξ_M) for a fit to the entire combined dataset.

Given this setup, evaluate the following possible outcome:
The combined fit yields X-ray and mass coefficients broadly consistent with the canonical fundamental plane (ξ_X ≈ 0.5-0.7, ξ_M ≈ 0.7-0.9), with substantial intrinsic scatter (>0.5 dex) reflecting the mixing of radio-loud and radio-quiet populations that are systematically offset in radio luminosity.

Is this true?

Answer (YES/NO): NO